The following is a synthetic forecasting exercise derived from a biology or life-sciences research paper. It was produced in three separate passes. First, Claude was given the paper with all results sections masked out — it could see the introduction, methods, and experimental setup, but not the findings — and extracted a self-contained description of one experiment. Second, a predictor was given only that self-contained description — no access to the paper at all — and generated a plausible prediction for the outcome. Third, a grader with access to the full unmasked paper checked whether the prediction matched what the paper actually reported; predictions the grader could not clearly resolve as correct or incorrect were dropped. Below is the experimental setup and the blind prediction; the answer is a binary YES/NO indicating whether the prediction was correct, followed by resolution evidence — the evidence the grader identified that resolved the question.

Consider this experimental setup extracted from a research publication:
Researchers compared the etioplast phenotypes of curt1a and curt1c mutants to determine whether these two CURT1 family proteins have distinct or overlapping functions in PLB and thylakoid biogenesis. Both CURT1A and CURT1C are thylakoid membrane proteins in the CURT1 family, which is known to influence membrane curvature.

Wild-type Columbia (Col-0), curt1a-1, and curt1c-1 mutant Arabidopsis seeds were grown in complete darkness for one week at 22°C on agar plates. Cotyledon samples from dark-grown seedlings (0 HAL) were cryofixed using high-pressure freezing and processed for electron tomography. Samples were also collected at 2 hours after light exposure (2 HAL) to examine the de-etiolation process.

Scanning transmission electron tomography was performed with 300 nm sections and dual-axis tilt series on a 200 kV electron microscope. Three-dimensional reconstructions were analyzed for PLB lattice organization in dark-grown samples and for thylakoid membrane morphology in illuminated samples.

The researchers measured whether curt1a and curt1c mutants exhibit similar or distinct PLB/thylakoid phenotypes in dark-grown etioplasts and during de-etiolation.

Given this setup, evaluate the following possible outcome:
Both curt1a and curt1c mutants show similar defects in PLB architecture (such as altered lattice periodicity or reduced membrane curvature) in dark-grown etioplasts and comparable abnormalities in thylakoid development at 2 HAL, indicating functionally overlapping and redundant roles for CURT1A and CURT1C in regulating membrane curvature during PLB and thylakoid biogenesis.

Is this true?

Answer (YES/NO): NO